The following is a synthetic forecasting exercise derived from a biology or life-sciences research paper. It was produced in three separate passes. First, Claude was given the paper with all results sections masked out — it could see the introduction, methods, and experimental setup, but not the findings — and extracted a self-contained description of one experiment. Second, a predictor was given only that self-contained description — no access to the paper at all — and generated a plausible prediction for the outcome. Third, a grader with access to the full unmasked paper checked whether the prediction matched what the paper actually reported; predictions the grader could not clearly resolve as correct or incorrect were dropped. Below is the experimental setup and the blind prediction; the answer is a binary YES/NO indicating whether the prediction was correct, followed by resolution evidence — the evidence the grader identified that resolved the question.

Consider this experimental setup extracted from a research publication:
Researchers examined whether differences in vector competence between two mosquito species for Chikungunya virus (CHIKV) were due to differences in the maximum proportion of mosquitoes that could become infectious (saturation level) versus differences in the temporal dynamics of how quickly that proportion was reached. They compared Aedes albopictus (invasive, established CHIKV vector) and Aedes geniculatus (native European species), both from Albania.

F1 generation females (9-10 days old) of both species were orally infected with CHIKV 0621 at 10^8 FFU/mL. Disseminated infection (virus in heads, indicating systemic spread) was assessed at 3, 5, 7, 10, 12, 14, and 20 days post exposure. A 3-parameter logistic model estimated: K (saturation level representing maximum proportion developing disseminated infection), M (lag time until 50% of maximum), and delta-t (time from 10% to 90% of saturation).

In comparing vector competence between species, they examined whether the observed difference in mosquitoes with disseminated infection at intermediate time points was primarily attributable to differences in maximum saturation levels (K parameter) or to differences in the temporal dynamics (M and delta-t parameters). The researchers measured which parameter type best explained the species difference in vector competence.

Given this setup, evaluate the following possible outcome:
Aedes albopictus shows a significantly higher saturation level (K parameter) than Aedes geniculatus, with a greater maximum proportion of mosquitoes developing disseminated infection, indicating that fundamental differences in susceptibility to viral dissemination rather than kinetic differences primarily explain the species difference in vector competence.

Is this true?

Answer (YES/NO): NO